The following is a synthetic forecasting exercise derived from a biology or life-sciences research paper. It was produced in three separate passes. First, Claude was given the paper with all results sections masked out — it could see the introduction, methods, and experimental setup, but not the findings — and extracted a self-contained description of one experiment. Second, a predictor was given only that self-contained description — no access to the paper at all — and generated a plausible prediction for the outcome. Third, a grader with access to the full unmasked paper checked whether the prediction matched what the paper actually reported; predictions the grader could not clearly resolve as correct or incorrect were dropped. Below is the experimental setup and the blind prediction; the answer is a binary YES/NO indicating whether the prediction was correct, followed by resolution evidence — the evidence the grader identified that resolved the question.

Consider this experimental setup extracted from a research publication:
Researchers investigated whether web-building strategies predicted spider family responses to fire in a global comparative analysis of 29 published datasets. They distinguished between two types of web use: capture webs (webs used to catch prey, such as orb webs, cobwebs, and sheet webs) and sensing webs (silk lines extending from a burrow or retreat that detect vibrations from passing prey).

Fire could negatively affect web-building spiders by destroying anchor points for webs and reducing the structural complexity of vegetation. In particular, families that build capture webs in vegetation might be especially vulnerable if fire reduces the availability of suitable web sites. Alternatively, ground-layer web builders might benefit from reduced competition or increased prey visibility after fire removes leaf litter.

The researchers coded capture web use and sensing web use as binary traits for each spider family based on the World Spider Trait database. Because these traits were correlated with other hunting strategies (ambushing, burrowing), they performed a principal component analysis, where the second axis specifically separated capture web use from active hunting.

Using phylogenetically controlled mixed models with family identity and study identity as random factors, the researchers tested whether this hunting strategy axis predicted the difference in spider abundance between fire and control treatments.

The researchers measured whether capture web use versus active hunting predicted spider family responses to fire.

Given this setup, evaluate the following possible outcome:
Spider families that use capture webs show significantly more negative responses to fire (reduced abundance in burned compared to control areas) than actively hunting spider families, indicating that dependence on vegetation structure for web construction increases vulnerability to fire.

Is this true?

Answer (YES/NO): NO